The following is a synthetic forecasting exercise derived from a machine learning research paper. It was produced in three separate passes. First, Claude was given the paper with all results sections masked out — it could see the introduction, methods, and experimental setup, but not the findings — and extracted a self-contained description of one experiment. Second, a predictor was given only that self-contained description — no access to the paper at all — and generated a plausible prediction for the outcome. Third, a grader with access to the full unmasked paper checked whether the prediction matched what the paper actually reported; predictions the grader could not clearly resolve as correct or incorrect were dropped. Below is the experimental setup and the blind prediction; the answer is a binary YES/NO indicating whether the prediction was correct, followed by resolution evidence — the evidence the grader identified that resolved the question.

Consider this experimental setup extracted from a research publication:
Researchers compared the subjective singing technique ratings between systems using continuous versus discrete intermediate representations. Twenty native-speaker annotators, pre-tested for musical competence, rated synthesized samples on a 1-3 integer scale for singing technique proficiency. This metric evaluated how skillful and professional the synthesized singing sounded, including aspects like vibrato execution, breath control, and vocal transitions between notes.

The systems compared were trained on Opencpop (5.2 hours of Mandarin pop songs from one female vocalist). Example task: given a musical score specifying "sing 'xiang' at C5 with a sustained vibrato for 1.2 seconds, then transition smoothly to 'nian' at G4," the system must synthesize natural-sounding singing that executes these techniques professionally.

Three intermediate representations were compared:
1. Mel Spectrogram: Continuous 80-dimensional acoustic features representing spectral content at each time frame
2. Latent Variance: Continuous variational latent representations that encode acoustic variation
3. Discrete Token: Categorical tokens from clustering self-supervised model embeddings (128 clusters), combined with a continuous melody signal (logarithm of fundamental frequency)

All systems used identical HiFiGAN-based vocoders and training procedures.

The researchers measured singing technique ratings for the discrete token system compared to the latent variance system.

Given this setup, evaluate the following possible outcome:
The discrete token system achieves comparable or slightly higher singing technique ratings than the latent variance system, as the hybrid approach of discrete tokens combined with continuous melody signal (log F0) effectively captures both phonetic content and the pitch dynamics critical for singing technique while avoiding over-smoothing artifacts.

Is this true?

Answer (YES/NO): YES